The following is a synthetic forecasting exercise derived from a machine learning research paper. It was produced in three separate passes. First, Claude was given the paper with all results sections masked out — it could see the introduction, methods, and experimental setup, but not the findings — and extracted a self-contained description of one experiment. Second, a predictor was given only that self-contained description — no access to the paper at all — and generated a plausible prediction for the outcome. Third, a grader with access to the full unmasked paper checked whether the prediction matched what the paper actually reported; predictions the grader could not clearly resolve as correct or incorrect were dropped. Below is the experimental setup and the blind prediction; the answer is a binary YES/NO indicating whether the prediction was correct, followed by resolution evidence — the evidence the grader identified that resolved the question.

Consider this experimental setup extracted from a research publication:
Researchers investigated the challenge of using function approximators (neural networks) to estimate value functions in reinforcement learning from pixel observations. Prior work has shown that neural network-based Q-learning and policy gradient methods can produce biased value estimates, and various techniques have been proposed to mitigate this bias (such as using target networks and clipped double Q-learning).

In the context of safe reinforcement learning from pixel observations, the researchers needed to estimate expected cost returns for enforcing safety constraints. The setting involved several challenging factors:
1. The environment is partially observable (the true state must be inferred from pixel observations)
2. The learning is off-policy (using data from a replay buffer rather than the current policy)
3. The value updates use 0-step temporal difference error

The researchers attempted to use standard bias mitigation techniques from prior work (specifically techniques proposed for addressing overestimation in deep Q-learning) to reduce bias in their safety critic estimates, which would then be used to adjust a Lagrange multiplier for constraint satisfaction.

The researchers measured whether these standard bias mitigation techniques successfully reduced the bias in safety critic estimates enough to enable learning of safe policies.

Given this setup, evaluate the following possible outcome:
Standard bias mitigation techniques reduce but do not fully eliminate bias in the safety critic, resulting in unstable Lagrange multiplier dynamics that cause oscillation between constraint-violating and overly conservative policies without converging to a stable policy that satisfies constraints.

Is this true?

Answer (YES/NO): NO